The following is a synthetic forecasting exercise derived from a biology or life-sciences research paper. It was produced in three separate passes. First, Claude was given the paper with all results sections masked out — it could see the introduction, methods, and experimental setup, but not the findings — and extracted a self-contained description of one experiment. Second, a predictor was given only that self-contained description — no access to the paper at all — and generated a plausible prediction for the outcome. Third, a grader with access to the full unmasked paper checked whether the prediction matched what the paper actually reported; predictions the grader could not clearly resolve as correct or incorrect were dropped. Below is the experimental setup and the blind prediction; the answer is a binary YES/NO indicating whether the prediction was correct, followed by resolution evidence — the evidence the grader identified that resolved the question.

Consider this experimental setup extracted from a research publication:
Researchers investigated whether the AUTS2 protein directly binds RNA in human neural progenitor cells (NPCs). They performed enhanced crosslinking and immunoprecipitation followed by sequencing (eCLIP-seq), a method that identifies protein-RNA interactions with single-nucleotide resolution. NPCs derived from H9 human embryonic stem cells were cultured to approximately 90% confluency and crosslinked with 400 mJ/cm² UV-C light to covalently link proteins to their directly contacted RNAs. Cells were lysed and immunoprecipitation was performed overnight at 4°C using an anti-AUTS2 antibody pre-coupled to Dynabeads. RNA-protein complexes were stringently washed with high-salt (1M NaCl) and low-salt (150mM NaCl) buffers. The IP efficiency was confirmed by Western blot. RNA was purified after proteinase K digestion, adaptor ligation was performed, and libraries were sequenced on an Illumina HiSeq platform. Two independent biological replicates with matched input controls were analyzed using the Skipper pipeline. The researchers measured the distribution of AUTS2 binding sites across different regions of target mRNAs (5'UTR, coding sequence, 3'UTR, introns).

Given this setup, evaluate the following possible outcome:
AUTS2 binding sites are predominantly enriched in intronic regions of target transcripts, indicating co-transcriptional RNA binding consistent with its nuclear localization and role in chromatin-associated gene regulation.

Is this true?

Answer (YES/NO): NO